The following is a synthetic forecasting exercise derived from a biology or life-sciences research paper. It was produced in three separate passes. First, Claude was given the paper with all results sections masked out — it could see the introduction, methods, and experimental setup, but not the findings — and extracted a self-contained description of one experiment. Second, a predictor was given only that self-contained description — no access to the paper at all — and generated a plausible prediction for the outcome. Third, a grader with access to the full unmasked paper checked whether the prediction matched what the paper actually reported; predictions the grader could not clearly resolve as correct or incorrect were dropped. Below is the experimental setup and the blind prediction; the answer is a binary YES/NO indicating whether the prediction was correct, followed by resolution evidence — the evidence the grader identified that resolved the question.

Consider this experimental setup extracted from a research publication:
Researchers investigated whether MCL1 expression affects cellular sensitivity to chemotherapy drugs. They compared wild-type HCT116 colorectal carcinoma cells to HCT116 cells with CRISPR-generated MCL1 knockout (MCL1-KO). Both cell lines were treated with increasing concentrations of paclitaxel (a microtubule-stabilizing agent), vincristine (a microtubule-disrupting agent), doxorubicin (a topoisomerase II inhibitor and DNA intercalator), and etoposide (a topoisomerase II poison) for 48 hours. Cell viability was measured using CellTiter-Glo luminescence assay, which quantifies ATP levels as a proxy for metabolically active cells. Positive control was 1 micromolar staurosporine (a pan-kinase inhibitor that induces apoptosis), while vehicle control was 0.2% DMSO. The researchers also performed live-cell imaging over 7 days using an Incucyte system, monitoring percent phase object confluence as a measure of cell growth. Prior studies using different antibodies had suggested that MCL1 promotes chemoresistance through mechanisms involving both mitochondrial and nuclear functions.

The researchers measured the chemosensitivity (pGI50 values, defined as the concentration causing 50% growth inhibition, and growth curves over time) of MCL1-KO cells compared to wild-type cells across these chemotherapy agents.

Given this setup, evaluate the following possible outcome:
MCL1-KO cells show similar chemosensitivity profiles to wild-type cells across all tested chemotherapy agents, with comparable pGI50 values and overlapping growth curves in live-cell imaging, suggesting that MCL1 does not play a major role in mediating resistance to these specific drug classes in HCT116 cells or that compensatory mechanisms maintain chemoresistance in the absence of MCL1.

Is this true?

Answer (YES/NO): YES